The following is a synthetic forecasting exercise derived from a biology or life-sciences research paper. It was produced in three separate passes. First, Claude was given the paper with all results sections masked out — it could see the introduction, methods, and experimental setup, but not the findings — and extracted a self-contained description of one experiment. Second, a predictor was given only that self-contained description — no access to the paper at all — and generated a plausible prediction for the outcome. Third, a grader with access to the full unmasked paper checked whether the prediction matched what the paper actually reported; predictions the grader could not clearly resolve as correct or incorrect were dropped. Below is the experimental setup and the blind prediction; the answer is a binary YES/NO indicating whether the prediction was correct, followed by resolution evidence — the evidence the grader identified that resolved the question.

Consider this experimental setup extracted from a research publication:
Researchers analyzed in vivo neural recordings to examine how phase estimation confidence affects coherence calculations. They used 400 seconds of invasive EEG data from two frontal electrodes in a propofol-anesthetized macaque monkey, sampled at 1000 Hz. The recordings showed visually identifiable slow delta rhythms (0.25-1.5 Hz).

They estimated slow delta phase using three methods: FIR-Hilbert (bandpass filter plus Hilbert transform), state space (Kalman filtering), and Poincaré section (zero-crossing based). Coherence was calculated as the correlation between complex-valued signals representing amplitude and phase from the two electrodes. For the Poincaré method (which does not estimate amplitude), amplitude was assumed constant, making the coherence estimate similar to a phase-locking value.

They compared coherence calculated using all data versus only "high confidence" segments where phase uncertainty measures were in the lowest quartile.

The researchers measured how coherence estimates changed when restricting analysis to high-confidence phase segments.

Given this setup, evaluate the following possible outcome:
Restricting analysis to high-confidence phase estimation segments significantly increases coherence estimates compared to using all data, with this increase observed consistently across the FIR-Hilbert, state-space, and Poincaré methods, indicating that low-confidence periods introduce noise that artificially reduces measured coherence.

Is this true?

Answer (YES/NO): YES